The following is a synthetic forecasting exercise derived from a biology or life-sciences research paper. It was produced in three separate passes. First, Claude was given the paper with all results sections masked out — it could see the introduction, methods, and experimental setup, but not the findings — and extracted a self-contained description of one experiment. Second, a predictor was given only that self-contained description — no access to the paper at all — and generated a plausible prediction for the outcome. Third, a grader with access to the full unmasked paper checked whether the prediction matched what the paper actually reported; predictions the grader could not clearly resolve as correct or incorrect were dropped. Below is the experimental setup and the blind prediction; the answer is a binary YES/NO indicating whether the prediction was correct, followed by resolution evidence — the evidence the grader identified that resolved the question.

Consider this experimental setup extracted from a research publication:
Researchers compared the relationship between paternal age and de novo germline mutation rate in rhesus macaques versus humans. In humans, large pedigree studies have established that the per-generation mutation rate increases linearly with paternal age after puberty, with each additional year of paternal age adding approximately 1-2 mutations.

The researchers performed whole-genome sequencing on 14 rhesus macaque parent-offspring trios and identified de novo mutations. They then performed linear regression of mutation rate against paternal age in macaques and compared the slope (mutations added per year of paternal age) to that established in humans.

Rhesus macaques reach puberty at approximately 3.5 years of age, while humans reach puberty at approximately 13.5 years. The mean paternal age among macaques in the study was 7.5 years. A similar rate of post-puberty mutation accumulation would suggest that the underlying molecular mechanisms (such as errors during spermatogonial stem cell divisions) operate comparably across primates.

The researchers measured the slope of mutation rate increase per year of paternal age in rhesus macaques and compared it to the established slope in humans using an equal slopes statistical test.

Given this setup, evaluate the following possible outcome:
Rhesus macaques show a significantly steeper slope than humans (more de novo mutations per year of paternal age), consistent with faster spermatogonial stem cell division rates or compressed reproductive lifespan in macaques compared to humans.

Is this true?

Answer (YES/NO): NO